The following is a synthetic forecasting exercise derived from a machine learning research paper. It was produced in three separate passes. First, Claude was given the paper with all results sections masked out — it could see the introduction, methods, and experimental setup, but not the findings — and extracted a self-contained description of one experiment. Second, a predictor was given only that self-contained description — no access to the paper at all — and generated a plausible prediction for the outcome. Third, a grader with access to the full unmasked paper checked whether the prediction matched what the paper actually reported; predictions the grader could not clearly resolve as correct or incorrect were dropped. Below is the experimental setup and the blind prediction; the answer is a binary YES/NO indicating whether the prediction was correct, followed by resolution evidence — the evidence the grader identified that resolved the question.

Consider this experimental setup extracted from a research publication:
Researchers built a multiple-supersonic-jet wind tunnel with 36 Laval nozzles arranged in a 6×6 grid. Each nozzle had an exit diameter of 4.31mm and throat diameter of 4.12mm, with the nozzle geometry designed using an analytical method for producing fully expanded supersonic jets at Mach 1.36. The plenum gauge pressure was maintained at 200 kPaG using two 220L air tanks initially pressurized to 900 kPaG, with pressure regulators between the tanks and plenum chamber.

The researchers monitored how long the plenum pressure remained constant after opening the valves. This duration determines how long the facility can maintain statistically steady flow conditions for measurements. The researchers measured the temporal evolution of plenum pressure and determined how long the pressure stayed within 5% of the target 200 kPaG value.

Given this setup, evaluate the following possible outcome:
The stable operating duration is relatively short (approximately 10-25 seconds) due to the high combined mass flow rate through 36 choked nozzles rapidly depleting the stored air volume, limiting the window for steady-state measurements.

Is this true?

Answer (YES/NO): NO